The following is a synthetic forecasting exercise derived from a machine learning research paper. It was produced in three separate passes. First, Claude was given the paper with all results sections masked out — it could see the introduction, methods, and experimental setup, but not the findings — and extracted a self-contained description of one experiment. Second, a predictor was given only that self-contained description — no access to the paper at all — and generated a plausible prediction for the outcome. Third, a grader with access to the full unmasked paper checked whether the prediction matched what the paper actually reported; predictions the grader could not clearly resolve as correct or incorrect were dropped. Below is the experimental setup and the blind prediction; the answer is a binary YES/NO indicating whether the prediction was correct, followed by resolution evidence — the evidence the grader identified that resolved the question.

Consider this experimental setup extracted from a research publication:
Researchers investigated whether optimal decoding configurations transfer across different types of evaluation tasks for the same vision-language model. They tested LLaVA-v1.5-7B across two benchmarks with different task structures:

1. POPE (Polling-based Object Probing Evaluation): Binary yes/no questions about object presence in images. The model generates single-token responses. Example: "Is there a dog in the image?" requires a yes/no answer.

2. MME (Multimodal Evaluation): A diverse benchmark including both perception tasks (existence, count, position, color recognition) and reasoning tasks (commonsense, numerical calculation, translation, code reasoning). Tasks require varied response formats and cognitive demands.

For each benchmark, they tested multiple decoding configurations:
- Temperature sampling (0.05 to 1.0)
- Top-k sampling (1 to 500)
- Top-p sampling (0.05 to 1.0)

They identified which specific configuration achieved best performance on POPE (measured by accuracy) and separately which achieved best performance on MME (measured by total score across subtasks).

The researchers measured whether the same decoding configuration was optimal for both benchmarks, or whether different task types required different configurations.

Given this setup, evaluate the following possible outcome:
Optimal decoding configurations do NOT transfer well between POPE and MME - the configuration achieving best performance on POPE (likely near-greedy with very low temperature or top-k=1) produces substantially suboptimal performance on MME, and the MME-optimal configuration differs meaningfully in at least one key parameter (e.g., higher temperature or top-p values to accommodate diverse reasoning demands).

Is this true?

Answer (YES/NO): YES